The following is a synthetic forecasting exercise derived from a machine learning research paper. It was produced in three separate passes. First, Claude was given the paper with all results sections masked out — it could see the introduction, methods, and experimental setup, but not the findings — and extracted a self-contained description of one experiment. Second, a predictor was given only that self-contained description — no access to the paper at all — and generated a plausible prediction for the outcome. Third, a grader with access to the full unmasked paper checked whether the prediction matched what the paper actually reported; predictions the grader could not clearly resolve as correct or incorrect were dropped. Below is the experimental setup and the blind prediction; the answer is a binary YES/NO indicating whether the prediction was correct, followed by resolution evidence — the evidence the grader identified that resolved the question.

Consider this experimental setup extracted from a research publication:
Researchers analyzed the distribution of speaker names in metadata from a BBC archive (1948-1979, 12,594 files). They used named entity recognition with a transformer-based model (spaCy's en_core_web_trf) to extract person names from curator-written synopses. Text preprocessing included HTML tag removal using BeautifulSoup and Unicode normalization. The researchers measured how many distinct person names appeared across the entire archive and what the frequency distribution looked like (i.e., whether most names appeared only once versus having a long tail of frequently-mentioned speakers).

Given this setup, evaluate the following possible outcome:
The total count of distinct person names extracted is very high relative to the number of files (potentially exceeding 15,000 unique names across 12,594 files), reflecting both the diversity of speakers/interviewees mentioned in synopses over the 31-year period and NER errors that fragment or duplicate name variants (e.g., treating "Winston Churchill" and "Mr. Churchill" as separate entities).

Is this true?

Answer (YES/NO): NO